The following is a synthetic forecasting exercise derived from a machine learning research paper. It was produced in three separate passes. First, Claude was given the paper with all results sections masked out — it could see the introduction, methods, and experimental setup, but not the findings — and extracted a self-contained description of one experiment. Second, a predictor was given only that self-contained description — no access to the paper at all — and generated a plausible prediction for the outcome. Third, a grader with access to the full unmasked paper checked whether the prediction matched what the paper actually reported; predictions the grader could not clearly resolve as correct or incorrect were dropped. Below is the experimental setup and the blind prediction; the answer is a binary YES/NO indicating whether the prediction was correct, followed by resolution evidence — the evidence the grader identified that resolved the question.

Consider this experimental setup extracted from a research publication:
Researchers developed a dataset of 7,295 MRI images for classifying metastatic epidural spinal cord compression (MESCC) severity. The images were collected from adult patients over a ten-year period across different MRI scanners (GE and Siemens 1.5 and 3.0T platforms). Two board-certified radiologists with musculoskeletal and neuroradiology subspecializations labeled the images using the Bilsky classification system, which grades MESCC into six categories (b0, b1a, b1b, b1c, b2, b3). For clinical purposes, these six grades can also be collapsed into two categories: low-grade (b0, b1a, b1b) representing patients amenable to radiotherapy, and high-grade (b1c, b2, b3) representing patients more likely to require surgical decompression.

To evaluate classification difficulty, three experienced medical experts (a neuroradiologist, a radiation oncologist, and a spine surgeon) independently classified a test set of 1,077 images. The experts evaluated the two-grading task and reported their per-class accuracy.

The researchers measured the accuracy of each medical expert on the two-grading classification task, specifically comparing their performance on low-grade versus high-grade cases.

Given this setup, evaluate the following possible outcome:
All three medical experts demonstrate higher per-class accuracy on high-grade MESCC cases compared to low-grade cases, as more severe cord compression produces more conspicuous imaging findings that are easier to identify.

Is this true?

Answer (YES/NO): YES